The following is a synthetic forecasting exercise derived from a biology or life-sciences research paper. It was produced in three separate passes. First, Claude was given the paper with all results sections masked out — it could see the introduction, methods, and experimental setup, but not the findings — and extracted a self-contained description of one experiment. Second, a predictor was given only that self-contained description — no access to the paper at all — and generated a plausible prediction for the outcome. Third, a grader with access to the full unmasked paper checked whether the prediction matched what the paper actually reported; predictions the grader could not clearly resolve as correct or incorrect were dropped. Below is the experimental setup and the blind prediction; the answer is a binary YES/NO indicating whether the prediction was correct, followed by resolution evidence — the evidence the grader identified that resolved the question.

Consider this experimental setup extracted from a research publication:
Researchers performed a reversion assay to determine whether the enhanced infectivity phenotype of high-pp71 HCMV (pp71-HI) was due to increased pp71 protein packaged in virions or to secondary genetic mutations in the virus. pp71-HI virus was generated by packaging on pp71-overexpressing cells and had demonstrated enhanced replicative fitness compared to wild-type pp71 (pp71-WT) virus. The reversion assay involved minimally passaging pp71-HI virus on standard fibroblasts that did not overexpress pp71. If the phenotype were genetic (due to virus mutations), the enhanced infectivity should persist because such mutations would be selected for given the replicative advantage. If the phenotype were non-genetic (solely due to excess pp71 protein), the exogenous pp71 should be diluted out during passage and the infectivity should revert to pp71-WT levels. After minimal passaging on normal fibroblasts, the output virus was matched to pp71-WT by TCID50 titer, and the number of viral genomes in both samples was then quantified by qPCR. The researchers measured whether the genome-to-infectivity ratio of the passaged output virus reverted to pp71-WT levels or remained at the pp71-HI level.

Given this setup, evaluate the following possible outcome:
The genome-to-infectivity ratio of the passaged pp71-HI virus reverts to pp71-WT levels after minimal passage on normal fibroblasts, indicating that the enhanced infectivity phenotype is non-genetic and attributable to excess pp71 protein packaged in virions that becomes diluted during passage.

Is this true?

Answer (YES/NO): YES